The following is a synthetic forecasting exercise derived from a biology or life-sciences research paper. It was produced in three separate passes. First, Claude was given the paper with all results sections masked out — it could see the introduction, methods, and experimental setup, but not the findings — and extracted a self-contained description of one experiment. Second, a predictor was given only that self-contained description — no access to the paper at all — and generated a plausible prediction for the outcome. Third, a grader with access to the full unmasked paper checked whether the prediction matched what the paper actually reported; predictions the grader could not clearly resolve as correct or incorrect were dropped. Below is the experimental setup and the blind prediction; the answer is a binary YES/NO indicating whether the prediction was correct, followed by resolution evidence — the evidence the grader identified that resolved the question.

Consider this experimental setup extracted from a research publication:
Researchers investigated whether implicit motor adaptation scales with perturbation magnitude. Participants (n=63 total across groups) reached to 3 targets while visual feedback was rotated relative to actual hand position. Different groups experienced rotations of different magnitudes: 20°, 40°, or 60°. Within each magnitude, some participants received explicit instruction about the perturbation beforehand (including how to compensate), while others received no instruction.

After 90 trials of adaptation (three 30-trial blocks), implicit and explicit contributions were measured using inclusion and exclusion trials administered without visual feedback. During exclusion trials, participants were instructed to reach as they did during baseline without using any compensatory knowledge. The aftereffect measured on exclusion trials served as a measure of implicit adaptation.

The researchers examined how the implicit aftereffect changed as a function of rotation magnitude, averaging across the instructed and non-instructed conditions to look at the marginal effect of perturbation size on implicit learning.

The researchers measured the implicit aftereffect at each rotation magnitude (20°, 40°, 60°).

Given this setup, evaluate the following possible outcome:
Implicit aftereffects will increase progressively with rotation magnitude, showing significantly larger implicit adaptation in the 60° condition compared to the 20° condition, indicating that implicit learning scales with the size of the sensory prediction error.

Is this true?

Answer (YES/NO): NO